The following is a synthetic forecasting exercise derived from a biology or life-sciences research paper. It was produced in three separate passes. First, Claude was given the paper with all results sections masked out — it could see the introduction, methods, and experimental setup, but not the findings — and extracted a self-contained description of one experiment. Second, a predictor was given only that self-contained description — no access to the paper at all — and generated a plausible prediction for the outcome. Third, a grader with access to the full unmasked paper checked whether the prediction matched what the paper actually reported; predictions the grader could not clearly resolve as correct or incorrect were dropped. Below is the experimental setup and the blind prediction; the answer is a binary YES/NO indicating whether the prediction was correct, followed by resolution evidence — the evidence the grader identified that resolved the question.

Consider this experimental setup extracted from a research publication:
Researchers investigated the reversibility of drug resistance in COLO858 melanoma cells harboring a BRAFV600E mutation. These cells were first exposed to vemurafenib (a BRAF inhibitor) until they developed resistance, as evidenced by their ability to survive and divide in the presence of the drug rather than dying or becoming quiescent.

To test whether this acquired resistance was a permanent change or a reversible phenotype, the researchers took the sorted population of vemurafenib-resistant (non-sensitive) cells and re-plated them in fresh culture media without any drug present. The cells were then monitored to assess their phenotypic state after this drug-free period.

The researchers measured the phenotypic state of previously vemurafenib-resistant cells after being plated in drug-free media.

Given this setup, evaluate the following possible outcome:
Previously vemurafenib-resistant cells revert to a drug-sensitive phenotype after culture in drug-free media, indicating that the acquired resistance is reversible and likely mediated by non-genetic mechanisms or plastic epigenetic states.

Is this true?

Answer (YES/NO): YES